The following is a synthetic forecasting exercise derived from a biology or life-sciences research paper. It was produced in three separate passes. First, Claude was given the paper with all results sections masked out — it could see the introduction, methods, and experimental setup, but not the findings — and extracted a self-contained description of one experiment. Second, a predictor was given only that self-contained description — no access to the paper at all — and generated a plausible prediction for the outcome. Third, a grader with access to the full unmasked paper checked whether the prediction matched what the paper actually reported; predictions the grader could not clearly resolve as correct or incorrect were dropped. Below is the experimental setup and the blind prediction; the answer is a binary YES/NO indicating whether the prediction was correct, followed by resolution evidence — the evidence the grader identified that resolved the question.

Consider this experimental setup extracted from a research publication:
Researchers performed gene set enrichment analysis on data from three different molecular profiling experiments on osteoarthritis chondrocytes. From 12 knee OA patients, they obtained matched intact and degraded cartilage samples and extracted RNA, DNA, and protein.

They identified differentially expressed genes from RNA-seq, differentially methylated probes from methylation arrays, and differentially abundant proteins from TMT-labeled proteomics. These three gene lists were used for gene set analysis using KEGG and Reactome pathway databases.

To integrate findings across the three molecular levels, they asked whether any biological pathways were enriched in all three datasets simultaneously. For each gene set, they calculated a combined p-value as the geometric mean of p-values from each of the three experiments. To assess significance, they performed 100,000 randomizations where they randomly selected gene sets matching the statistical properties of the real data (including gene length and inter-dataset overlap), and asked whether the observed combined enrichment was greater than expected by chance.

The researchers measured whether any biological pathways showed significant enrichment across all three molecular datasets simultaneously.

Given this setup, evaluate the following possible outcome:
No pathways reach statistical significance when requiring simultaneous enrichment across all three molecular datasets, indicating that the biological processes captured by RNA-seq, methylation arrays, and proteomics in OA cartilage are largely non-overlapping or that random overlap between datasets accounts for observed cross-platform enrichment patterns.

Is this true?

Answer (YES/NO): NO